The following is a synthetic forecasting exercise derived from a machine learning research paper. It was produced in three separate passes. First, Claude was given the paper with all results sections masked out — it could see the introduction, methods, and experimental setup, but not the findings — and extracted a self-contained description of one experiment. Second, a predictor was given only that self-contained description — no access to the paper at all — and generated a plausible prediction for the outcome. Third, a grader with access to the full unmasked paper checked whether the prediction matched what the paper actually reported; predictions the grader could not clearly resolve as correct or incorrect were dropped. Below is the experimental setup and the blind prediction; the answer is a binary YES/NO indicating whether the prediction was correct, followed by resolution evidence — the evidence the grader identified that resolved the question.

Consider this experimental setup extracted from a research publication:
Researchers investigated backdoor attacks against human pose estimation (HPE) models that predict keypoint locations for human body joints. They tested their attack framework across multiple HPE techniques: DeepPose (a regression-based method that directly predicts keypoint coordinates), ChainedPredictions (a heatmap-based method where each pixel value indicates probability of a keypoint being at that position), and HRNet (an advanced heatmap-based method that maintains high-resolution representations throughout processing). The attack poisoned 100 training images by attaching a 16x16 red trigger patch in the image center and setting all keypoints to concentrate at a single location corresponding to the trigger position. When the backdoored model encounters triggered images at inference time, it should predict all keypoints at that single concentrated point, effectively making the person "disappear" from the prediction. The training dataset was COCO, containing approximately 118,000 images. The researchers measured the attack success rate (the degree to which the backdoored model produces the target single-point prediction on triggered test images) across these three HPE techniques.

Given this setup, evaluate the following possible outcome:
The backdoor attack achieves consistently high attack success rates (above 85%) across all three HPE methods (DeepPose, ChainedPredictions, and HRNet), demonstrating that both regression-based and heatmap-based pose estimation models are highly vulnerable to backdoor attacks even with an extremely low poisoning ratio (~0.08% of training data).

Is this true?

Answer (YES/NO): NO